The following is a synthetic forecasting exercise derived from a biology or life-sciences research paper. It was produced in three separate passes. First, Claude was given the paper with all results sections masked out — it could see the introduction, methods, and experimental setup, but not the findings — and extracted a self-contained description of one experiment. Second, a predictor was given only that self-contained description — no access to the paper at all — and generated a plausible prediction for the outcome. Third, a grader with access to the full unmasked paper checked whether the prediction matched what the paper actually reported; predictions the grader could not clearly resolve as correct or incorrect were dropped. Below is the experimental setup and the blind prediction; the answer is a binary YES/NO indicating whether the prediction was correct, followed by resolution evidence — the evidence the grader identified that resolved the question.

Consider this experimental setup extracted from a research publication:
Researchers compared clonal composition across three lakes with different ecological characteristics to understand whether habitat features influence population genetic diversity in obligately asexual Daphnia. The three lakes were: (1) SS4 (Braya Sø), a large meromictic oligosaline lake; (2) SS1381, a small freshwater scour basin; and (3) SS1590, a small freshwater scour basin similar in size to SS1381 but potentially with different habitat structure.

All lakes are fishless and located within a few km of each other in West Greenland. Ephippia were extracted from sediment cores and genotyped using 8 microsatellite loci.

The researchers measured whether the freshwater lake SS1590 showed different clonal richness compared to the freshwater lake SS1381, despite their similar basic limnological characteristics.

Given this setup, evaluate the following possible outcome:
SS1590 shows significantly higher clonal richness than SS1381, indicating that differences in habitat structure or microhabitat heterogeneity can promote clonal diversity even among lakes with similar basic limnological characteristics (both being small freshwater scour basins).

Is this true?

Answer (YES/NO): YES